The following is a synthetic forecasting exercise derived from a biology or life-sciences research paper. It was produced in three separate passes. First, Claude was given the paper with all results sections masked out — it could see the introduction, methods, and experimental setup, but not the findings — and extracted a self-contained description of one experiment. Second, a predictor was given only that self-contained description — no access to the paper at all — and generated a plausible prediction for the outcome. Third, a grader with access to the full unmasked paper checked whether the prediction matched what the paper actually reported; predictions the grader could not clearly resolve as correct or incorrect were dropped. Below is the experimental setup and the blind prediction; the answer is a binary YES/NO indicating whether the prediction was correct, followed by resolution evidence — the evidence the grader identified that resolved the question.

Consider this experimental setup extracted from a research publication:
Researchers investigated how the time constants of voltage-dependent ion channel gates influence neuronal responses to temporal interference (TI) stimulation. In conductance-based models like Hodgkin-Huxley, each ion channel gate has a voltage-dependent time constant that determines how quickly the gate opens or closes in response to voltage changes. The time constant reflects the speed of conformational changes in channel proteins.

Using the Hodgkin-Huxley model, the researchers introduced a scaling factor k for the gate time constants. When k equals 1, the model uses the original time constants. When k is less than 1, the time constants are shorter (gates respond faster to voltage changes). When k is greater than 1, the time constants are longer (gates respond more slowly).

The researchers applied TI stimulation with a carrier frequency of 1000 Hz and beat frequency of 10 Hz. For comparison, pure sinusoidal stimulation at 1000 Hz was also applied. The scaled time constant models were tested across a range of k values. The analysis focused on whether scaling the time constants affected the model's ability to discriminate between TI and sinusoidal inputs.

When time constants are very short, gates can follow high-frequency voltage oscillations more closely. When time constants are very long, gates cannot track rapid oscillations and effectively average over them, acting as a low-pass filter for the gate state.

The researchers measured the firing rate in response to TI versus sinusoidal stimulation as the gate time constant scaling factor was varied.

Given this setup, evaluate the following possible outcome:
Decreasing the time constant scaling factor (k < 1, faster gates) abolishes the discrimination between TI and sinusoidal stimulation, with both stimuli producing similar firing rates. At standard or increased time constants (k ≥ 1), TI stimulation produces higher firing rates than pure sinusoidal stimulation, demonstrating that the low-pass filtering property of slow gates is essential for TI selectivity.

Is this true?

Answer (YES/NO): NO